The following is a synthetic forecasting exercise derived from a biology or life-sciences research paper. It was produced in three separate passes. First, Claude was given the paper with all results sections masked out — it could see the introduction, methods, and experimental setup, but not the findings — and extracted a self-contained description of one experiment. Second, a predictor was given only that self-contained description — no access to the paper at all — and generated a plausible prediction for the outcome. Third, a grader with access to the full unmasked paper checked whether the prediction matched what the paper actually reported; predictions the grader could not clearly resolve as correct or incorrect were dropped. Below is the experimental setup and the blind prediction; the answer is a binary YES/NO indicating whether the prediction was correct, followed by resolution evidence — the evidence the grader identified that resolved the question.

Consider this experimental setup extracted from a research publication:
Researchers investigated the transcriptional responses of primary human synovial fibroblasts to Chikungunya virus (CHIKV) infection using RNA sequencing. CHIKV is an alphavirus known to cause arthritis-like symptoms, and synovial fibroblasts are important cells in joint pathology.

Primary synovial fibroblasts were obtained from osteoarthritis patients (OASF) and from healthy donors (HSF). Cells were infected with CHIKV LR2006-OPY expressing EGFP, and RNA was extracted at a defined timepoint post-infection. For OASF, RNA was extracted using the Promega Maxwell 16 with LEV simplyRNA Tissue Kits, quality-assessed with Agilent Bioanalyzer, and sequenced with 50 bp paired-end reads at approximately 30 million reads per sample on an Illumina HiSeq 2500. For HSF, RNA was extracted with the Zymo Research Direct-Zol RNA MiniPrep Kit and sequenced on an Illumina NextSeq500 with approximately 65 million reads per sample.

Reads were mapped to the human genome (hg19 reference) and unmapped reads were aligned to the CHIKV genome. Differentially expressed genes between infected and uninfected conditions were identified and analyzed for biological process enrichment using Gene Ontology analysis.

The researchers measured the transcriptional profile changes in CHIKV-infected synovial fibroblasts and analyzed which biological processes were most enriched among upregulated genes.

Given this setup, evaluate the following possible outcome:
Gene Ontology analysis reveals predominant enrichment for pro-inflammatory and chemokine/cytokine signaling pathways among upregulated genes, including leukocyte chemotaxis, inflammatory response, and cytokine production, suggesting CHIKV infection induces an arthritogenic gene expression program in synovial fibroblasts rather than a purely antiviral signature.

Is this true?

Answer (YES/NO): NO